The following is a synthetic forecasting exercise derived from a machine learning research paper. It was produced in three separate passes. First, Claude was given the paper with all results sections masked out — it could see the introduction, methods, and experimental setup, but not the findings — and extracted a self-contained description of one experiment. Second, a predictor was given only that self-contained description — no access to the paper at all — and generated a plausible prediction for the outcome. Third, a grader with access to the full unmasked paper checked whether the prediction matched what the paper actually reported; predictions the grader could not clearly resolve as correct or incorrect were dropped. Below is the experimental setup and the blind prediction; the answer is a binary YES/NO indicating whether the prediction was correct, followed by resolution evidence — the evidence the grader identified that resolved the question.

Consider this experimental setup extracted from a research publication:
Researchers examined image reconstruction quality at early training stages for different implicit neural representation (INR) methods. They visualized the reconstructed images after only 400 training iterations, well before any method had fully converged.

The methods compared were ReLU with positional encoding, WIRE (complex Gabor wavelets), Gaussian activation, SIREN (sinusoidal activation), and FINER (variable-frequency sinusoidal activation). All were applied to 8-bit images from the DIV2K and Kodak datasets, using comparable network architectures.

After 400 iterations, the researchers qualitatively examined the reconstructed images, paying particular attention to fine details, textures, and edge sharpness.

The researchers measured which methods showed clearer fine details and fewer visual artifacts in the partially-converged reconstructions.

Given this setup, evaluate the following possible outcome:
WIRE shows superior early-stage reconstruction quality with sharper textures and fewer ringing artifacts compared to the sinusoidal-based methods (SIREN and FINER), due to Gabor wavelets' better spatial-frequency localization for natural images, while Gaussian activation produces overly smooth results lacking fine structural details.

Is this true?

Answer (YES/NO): NO